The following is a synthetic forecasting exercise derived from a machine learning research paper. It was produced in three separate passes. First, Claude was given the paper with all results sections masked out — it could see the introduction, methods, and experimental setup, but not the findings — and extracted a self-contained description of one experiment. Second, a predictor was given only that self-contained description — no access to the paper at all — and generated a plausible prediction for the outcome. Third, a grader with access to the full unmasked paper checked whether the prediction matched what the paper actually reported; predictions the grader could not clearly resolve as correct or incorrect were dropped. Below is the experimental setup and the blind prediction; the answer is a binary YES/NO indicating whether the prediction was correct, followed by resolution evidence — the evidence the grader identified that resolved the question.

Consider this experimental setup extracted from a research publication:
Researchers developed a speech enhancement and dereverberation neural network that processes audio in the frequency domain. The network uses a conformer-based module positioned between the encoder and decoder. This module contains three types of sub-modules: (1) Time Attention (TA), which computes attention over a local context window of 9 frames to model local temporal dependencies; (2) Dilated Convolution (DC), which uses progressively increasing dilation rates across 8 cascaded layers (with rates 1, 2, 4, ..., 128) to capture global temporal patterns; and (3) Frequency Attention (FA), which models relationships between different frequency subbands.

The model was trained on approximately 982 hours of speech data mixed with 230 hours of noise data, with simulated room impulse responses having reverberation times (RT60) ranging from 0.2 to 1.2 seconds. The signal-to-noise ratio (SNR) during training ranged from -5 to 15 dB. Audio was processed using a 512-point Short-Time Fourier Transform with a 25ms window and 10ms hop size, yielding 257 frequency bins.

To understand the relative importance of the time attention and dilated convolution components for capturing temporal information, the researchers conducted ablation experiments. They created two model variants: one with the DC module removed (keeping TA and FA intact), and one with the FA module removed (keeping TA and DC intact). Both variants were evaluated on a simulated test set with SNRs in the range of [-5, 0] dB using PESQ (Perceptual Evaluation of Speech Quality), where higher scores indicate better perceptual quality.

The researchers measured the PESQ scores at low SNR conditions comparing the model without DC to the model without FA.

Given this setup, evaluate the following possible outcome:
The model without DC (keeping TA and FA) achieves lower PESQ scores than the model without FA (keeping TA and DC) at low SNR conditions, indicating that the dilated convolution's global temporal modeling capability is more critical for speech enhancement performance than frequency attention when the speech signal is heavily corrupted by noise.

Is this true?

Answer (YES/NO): YES